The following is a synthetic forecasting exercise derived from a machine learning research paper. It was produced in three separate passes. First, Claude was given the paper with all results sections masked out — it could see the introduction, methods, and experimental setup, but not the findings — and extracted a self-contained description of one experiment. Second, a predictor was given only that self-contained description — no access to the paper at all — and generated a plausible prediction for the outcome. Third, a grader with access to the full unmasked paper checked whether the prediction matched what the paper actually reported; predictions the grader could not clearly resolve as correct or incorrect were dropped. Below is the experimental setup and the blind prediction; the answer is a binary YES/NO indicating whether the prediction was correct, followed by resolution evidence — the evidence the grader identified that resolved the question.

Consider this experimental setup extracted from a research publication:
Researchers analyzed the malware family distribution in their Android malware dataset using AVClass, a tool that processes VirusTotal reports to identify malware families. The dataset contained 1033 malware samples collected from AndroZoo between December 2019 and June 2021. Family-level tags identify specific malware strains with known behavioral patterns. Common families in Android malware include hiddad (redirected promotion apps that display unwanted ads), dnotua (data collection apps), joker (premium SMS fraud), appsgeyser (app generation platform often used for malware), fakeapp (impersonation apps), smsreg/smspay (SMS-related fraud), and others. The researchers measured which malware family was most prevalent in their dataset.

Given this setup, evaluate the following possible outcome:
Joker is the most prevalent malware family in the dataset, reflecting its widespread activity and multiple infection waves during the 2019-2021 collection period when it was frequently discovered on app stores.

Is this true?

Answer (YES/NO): NO